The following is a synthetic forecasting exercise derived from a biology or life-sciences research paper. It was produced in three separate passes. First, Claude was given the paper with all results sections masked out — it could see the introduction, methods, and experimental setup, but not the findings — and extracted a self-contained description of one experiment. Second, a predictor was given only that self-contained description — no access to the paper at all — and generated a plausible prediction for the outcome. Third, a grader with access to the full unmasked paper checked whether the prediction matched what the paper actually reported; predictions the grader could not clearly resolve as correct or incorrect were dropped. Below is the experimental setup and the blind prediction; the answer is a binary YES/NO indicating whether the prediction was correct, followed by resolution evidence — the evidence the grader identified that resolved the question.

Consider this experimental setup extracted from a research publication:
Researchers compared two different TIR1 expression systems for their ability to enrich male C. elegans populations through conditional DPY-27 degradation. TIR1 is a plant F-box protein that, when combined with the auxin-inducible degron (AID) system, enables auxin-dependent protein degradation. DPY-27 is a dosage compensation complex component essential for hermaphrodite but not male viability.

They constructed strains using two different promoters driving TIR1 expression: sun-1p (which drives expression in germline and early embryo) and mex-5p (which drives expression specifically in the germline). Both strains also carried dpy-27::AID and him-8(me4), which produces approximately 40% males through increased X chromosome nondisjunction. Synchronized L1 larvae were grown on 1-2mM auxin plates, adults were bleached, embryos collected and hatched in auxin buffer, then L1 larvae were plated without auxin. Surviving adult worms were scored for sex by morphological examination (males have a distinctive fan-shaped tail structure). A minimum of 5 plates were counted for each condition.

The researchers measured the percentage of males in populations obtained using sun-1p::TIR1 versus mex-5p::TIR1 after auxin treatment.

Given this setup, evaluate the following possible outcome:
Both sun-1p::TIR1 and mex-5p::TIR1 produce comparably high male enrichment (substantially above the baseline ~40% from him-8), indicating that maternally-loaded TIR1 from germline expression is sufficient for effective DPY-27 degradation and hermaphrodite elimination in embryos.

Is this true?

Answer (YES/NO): NO